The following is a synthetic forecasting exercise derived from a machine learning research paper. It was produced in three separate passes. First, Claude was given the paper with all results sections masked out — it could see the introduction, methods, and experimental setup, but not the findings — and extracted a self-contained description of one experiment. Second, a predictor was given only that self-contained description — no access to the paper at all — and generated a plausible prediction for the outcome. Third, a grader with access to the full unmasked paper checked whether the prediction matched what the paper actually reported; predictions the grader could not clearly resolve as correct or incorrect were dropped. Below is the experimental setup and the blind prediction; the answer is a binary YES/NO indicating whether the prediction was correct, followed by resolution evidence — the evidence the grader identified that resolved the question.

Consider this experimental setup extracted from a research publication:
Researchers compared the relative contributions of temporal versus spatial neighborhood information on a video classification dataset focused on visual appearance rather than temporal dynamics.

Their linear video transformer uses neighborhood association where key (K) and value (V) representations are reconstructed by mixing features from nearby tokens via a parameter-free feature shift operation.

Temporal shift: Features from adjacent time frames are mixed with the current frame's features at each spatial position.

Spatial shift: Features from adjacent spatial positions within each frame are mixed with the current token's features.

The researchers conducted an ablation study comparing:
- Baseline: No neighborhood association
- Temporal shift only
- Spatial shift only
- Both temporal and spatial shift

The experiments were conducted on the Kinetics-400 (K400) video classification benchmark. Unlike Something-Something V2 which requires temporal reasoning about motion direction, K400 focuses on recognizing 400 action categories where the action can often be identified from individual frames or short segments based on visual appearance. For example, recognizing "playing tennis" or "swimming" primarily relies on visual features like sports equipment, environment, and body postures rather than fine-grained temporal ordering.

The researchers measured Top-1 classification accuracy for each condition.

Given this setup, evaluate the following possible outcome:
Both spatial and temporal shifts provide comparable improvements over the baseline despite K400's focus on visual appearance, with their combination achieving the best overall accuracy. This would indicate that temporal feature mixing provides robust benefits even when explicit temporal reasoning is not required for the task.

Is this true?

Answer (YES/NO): NO